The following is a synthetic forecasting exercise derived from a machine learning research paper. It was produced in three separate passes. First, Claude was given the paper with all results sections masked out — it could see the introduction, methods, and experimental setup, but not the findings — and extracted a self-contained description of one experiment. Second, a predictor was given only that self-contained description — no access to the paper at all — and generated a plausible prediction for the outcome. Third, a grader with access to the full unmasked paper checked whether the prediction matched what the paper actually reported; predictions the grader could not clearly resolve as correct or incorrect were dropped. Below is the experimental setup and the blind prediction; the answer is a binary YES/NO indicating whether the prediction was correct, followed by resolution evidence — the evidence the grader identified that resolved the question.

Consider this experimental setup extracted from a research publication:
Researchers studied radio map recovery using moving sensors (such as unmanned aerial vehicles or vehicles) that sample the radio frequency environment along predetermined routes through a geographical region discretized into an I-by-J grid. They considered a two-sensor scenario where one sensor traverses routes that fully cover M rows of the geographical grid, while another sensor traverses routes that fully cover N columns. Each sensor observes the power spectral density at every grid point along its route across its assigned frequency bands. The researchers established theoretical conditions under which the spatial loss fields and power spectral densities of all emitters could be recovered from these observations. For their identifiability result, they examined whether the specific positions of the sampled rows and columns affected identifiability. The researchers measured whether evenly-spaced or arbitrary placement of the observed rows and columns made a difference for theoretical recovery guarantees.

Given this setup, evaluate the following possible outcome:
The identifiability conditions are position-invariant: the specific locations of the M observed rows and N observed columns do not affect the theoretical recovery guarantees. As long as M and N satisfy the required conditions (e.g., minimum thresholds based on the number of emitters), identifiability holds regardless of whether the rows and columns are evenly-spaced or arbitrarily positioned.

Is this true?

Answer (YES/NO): YES